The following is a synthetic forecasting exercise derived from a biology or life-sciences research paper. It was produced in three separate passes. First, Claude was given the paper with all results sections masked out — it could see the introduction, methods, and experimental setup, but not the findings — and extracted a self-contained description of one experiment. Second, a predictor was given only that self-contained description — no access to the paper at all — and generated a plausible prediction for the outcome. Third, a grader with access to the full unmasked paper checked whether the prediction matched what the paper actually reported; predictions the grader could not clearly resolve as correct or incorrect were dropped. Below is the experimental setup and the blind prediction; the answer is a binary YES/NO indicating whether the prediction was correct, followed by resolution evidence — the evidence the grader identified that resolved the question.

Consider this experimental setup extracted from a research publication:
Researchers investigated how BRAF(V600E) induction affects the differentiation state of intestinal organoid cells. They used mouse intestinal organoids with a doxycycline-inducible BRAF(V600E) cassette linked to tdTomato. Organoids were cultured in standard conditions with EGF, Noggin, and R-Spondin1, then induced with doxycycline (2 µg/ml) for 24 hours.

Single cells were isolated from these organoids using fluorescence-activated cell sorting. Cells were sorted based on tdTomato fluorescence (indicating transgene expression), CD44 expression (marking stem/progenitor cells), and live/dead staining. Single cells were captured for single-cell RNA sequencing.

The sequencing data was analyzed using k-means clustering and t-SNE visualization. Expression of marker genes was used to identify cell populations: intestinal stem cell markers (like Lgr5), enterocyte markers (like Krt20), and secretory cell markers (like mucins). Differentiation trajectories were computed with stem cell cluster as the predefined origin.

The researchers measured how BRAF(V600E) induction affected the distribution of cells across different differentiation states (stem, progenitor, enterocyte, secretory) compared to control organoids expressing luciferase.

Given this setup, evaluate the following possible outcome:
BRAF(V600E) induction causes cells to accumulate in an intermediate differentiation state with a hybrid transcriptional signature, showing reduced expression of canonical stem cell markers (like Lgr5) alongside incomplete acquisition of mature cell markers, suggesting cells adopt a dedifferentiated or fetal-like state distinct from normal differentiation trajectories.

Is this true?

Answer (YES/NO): NO